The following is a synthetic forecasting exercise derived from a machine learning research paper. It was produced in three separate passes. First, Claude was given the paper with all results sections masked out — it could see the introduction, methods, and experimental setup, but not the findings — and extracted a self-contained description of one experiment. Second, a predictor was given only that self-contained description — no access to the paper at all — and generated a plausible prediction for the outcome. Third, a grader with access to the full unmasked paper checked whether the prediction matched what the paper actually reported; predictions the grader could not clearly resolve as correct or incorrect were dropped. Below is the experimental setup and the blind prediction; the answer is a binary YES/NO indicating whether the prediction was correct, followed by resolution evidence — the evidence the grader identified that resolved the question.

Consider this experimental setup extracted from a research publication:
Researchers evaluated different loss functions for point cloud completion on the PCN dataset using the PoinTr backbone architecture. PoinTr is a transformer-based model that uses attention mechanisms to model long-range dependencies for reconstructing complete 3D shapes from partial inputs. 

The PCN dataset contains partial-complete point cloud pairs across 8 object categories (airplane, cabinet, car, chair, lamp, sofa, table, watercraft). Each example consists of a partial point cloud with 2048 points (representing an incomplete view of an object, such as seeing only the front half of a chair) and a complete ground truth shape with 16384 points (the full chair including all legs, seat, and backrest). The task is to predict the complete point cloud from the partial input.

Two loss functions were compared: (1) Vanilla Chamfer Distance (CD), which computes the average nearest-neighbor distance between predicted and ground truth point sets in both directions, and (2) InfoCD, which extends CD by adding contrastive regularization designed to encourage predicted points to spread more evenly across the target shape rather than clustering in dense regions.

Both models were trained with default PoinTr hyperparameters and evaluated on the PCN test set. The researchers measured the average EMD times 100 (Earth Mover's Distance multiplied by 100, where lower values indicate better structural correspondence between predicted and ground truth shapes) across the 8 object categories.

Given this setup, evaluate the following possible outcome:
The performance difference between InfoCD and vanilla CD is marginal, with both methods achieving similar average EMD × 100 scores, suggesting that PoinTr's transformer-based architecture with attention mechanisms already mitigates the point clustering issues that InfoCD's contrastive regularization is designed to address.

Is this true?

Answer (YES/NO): YES